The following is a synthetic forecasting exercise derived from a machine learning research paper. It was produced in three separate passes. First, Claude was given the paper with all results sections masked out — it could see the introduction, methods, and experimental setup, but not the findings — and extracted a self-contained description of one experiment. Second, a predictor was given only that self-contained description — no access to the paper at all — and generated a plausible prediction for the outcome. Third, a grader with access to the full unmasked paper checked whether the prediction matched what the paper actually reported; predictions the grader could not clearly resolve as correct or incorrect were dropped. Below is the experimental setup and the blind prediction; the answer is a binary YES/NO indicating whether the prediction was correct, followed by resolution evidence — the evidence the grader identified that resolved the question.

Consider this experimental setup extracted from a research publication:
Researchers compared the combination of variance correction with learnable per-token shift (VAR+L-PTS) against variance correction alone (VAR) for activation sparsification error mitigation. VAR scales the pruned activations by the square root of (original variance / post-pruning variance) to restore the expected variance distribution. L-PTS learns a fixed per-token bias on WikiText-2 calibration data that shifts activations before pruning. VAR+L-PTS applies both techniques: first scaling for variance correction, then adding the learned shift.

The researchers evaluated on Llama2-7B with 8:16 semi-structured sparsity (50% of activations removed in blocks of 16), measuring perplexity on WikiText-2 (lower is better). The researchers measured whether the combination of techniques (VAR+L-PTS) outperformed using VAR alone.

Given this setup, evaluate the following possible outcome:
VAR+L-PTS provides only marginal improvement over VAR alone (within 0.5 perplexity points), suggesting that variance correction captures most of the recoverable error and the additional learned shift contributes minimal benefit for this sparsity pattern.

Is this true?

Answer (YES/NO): NO